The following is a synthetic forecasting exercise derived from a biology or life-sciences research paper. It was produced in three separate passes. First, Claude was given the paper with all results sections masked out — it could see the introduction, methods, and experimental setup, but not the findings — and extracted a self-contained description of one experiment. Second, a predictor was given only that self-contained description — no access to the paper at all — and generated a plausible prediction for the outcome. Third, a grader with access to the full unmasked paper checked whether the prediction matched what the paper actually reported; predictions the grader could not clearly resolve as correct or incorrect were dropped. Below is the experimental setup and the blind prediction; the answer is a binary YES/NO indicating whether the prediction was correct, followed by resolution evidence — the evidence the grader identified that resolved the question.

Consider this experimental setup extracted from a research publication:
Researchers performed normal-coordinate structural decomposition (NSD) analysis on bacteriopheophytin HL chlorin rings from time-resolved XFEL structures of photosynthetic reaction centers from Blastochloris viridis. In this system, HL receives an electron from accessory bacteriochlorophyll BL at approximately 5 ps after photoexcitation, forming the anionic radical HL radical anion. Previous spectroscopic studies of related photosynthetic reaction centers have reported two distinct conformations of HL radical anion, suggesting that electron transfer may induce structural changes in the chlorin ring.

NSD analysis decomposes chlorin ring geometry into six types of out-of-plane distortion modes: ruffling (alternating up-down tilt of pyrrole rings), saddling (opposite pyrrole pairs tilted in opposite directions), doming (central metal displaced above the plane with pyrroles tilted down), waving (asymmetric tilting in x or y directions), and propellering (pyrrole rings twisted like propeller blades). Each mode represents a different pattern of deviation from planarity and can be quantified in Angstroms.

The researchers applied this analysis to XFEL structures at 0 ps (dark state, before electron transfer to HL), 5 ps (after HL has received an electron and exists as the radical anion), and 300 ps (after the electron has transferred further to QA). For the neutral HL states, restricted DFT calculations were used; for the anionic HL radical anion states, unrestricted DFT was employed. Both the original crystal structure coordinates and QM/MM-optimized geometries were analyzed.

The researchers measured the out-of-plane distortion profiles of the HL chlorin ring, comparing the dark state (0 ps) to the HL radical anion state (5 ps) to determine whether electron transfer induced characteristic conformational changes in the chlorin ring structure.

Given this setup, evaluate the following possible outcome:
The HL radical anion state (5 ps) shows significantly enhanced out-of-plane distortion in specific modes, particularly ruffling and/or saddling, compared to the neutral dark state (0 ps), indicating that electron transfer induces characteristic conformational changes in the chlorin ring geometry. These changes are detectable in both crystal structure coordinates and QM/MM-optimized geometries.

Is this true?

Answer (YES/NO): NO